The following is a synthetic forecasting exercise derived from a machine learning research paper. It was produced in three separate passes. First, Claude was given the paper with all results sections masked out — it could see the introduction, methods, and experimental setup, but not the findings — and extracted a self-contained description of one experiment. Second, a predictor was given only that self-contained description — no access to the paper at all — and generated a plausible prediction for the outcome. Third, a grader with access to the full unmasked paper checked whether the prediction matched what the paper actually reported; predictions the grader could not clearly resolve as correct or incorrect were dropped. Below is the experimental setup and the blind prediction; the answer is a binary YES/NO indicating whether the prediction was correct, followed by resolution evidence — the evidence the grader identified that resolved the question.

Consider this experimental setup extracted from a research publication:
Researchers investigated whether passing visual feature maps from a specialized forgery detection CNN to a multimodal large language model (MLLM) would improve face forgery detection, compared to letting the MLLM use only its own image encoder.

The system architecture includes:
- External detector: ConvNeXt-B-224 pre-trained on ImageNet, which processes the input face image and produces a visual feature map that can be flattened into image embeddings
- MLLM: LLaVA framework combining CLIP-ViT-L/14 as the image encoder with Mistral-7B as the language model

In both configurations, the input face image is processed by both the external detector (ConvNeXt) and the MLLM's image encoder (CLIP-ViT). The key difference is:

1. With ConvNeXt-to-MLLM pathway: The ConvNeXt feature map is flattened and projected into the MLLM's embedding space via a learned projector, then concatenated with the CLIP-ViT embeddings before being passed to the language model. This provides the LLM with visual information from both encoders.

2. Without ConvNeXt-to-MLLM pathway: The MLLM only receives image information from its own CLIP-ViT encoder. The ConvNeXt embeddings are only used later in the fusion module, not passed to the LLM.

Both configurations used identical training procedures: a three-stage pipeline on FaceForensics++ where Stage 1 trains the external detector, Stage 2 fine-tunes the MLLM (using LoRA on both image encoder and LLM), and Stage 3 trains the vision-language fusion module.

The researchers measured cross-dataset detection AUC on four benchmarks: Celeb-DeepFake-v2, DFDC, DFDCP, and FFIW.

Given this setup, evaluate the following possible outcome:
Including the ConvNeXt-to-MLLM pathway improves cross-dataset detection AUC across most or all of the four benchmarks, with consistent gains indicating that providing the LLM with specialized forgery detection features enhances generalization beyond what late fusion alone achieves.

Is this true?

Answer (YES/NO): YES